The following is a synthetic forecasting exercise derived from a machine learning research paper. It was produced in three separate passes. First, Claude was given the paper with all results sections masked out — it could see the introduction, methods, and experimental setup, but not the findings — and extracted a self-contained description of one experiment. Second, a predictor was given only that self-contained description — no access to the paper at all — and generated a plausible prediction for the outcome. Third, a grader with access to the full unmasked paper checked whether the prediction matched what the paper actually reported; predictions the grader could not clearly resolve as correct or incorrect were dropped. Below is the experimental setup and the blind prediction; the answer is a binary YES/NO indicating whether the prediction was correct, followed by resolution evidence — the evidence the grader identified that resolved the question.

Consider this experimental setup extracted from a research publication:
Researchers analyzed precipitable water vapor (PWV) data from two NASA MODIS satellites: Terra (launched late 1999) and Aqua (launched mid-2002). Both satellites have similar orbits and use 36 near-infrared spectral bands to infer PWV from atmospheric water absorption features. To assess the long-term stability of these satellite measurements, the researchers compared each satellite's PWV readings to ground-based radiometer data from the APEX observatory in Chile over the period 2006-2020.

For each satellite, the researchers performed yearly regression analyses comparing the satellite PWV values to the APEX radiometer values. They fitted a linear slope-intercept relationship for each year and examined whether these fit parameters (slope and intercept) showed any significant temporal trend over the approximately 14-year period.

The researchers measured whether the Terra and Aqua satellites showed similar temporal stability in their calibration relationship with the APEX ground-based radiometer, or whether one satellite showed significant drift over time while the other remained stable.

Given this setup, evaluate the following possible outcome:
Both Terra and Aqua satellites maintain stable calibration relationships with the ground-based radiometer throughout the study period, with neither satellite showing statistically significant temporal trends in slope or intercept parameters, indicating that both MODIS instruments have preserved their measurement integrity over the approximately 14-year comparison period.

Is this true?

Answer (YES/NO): NO